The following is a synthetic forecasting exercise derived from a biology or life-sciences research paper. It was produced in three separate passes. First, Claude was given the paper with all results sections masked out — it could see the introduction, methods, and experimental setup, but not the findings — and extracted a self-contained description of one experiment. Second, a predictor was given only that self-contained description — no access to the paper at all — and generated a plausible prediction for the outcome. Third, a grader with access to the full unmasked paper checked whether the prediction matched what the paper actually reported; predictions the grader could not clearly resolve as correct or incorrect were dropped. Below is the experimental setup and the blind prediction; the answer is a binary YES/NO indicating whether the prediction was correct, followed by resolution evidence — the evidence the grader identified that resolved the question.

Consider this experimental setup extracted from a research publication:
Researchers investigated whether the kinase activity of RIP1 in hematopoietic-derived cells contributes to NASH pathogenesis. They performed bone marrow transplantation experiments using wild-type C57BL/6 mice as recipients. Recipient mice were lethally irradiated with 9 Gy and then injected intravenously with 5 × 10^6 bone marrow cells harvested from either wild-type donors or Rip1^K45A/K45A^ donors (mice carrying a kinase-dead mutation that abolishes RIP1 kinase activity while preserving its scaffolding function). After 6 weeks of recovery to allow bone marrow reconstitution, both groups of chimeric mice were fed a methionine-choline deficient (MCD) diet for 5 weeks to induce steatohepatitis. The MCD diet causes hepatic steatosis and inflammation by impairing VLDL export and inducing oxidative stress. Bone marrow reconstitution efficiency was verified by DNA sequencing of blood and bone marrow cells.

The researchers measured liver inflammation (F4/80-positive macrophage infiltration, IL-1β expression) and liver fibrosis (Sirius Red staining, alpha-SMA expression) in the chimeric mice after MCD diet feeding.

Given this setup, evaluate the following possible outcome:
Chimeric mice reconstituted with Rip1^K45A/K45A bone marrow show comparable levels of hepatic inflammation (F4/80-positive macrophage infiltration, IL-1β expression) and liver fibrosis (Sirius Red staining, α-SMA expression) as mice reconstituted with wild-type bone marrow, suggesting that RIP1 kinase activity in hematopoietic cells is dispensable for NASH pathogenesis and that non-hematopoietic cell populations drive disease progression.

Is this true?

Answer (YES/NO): NO